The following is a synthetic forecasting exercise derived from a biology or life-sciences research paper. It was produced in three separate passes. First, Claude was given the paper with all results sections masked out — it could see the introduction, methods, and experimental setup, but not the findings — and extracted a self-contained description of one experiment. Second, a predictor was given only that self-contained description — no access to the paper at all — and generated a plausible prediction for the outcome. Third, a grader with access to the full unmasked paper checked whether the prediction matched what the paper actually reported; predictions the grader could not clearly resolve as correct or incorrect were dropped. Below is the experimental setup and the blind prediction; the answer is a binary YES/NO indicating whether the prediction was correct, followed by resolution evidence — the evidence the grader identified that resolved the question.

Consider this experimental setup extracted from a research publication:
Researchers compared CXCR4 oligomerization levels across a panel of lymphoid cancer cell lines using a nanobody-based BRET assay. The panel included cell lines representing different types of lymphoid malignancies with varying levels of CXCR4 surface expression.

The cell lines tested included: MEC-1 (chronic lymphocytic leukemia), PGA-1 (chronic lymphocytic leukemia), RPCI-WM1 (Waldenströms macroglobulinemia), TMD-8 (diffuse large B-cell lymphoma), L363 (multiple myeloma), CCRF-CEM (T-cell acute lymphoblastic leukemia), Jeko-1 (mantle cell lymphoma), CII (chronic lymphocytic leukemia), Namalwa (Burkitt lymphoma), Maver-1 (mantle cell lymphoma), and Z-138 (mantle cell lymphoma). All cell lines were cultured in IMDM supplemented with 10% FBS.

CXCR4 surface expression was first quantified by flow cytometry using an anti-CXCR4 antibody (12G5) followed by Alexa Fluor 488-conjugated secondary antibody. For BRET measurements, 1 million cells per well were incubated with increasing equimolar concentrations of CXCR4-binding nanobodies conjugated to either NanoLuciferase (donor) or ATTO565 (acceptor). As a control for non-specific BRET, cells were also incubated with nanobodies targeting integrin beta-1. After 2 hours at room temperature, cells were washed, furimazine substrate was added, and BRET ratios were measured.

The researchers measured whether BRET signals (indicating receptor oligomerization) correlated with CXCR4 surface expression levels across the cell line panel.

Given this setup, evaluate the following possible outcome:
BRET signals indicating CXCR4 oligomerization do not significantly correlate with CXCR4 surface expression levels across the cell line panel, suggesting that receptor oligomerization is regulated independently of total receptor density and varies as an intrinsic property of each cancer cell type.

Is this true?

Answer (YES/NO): NO